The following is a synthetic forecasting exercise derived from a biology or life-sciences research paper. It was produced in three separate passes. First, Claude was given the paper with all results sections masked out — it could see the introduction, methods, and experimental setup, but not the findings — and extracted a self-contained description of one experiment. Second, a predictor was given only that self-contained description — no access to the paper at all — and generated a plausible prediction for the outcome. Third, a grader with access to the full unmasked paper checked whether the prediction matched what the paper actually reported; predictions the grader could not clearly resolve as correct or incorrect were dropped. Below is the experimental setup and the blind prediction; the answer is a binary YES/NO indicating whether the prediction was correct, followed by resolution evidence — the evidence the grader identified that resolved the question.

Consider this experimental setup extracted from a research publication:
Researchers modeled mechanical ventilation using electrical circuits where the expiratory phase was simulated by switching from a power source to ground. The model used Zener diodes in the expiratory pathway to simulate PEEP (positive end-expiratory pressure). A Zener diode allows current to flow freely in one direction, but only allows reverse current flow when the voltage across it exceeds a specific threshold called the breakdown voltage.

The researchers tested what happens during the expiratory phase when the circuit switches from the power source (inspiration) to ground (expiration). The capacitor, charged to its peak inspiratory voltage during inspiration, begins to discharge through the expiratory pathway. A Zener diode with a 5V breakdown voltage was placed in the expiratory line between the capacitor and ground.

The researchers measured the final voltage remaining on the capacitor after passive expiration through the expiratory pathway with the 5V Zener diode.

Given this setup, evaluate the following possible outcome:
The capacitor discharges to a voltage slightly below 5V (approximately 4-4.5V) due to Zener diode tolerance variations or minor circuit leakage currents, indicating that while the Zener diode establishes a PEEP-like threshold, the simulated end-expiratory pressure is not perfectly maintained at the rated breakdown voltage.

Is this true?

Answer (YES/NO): NO